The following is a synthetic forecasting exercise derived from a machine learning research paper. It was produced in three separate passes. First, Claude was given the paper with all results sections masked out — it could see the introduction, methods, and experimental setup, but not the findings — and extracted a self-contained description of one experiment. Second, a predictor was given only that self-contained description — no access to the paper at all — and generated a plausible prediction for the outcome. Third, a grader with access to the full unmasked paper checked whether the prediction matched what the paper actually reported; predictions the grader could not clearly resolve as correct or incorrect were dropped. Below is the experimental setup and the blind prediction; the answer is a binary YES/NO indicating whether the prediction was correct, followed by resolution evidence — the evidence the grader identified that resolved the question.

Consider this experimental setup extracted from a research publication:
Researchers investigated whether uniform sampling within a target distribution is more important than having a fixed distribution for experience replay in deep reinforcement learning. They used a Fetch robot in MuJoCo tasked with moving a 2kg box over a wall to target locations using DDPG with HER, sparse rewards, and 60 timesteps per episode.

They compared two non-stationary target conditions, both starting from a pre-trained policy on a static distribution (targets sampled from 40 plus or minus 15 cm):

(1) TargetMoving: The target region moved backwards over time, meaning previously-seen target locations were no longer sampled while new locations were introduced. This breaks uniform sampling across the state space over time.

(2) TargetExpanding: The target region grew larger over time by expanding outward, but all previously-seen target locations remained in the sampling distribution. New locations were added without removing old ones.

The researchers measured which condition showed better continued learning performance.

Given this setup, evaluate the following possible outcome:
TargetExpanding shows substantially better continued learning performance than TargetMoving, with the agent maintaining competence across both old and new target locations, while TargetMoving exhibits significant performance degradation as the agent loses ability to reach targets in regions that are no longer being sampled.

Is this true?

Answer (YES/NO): YES